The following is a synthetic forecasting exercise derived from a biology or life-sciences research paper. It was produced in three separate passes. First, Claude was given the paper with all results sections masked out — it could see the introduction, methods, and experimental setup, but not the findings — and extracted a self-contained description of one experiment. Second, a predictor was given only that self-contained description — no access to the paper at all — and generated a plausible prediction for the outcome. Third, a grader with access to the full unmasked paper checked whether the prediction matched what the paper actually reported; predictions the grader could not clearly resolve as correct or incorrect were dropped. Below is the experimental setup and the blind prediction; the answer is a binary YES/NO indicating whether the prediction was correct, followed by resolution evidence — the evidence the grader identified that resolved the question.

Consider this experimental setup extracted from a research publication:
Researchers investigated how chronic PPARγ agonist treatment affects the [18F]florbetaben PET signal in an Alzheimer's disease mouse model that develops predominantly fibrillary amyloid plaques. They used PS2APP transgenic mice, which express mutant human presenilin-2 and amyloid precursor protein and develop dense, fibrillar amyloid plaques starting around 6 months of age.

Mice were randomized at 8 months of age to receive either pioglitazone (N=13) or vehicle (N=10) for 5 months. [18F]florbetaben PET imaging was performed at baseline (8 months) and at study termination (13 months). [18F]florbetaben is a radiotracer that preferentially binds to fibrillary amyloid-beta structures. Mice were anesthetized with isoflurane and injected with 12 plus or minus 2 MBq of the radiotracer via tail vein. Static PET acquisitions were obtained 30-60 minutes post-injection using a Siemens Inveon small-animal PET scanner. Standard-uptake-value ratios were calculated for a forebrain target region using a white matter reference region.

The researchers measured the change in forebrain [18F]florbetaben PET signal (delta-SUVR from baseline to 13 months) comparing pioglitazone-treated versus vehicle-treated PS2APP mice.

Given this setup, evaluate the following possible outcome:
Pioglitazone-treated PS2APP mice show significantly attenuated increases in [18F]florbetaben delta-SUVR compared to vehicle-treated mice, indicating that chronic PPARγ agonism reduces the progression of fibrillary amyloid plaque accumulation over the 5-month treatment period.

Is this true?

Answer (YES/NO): NO